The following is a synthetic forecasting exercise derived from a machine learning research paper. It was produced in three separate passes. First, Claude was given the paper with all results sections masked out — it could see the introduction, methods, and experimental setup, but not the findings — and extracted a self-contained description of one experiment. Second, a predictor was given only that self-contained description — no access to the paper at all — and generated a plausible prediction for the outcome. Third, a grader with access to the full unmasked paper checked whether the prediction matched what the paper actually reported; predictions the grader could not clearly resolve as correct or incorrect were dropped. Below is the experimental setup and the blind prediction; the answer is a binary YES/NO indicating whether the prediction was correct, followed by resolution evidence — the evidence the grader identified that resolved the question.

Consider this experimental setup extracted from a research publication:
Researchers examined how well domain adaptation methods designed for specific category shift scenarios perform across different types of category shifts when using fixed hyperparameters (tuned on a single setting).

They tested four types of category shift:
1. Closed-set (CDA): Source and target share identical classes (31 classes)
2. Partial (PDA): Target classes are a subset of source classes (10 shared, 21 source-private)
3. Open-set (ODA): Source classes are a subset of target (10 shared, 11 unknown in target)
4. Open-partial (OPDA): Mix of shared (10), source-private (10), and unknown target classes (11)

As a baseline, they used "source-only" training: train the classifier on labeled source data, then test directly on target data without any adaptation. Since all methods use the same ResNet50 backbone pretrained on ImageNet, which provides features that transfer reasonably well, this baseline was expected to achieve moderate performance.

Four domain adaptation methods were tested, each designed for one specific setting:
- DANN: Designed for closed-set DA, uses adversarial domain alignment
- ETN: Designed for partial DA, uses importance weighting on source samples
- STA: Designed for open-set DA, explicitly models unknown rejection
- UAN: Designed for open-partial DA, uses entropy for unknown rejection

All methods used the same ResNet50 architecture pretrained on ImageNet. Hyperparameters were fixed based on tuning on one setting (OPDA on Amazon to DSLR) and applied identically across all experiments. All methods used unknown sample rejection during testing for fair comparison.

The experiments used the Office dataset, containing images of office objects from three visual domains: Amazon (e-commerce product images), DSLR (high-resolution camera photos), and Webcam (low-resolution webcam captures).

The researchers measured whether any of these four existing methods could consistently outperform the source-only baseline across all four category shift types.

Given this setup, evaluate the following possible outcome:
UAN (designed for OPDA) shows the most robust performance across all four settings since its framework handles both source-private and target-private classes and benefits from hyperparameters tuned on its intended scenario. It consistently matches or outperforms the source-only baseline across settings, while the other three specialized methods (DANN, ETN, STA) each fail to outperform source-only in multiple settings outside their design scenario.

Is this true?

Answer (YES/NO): NO